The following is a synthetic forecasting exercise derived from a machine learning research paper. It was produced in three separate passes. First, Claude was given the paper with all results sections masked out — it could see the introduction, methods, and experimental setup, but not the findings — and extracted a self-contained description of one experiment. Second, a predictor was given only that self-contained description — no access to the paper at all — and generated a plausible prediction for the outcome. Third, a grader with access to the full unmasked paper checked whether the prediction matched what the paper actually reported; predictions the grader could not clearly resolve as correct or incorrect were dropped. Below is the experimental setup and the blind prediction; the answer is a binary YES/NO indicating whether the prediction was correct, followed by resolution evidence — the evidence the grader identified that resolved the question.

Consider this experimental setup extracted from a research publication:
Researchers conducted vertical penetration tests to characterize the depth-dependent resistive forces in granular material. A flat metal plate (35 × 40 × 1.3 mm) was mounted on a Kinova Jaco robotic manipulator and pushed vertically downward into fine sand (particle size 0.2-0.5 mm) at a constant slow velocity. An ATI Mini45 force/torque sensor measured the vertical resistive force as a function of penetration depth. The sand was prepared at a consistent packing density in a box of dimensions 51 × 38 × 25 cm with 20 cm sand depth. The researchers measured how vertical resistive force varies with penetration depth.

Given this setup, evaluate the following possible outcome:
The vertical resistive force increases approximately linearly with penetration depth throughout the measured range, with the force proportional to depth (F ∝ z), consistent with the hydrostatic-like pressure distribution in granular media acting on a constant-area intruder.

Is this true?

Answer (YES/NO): YES